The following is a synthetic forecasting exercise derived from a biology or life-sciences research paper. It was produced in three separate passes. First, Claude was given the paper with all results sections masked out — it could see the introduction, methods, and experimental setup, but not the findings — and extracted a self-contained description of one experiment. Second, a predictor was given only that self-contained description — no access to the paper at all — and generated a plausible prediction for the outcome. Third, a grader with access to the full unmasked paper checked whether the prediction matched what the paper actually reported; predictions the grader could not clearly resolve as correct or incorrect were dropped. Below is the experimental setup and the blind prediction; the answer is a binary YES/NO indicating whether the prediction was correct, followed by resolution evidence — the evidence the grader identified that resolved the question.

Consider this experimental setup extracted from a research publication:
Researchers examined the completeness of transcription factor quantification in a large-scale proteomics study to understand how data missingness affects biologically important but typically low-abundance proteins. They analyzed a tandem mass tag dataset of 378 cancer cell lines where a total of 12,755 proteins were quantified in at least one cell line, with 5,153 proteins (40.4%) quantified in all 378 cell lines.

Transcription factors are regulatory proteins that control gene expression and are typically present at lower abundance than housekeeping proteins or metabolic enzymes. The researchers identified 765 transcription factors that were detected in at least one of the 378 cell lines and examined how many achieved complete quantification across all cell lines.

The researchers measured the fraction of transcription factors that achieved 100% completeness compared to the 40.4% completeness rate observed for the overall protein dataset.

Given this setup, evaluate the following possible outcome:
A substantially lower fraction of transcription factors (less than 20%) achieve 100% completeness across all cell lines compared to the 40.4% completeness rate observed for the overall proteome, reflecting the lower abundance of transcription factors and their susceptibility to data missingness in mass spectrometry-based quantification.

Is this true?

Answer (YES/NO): YES